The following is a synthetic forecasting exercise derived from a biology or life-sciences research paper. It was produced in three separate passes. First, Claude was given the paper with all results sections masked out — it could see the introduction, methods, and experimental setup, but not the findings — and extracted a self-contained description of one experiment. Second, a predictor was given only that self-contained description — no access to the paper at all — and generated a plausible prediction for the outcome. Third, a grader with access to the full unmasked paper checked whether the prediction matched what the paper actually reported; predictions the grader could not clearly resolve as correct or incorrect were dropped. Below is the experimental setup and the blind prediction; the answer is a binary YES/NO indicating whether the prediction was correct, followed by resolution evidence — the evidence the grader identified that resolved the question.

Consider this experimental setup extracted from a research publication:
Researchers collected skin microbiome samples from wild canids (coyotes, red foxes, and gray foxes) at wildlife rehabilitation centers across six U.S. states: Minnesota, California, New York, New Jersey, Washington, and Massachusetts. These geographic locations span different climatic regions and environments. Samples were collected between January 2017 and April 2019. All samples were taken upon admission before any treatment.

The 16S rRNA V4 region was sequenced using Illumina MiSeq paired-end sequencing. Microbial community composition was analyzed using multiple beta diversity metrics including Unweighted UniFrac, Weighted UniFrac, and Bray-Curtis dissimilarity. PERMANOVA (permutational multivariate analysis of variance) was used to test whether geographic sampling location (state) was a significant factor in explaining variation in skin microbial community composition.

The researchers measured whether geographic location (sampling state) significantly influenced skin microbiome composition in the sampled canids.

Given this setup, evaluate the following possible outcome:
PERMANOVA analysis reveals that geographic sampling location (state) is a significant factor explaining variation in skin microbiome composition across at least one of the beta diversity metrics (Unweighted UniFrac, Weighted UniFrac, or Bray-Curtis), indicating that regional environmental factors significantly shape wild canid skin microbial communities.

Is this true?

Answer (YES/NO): NO